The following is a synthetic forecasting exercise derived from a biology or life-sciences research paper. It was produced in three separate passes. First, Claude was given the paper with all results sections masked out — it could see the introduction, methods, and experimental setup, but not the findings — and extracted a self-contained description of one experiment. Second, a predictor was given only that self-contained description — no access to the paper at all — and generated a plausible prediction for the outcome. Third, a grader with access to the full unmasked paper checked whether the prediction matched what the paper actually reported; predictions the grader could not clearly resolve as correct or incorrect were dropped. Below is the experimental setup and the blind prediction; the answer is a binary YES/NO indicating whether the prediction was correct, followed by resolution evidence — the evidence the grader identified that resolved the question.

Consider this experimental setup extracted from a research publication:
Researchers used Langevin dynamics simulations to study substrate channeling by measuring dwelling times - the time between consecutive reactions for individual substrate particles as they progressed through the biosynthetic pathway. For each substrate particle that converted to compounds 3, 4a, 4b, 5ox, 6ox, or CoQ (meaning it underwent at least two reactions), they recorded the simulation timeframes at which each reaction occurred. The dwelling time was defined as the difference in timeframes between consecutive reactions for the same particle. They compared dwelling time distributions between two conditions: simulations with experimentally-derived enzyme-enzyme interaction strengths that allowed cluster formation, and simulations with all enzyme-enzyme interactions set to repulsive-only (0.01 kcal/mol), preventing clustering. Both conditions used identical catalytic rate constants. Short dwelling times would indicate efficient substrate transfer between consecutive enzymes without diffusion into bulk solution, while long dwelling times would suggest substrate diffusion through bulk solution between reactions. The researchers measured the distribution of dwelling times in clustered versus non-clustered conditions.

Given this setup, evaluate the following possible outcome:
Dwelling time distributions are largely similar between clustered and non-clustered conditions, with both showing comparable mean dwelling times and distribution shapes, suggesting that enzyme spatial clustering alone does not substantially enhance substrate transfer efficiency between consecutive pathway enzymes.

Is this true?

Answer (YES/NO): NO